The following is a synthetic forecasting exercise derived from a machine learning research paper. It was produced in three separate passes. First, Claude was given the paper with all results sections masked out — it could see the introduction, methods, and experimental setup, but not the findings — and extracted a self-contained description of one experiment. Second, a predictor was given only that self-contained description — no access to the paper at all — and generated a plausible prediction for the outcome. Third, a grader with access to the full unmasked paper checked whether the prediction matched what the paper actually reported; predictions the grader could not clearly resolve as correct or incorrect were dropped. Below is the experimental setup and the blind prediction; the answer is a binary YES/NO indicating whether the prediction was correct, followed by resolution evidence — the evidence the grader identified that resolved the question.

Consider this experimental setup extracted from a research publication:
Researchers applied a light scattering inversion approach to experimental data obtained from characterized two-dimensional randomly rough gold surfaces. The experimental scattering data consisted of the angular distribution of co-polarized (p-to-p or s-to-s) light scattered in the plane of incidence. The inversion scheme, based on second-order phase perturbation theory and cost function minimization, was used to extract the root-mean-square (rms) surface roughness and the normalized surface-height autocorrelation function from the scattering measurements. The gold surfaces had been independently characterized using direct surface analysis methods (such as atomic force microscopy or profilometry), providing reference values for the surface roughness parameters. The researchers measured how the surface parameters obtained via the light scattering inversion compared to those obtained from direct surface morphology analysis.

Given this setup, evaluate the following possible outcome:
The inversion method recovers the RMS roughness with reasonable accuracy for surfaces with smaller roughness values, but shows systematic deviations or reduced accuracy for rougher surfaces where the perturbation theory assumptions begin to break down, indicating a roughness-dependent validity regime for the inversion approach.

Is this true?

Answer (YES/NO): NO